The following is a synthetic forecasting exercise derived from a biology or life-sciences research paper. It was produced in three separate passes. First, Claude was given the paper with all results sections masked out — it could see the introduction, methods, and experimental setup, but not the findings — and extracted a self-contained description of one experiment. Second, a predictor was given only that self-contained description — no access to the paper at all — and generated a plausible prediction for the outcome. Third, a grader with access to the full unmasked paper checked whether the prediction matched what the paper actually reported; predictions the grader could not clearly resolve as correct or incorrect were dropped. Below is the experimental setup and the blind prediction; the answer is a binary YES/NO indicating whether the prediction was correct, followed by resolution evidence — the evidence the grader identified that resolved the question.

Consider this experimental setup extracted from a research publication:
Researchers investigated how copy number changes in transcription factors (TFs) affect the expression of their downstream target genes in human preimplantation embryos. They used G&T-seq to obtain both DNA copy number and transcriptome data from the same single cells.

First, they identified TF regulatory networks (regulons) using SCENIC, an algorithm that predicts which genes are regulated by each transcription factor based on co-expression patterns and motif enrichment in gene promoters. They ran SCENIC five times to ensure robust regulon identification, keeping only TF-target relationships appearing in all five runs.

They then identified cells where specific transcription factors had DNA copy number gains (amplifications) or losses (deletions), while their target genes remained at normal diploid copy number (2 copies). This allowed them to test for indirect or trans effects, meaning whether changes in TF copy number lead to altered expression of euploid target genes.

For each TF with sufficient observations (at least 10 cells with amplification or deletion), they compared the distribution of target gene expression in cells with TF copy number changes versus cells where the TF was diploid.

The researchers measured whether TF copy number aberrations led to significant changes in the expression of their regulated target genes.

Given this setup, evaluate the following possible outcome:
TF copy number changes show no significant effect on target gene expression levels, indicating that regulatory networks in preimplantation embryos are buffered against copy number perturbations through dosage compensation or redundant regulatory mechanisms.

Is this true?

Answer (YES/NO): NO